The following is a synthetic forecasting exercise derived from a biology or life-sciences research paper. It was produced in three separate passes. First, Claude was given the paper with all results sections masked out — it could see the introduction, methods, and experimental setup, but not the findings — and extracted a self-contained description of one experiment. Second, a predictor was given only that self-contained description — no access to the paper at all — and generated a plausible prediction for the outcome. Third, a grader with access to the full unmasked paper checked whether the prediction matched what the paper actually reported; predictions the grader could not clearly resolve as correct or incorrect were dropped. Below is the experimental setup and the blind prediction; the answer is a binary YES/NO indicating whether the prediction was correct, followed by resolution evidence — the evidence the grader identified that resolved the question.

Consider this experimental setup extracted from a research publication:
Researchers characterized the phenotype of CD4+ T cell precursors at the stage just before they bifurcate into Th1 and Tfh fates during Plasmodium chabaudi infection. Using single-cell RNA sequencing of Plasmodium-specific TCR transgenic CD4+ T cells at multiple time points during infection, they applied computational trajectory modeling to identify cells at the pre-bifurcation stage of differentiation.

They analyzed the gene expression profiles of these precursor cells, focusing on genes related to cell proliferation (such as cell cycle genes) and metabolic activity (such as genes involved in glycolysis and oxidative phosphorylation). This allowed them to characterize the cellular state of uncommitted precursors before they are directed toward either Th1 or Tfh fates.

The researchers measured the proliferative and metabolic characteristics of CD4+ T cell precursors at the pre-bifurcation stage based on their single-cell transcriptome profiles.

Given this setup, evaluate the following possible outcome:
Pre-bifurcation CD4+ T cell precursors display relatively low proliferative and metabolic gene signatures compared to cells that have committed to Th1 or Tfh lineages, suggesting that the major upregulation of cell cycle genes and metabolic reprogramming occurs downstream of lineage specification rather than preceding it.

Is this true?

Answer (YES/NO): NO